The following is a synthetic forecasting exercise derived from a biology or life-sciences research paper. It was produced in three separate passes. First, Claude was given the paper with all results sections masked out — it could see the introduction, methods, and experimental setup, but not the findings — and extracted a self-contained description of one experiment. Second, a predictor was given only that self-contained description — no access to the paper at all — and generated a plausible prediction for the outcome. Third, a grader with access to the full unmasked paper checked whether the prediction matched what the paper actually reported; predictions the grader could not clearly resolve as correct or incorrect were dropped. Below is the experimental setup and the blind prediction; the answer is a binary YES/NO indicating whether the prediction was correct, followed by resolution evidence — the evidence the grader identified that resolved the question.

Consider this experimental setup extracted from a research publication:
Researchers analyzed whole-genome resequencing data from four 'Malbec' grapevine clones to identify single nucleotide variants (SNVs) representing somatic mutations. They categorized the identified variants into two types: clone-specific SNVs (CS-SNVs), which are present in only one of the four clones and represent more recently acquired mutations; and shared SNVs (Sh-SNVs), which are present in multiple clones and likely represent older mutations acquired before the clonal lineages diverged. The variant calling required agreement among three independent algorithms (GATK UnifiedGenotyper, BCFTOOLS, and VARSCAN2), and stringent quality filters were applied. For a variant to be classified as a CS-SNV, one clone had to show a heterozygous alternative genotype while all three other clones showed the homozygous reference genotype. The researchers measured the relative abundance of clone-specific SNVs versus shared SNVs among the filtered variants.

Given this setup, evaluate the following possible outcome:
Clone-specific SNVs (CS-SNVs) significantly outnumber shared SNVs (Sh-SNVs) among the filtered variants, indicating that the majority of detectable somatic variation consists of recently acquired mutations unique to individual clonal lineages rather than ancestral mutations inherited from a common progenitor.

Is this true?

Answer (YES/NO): YES